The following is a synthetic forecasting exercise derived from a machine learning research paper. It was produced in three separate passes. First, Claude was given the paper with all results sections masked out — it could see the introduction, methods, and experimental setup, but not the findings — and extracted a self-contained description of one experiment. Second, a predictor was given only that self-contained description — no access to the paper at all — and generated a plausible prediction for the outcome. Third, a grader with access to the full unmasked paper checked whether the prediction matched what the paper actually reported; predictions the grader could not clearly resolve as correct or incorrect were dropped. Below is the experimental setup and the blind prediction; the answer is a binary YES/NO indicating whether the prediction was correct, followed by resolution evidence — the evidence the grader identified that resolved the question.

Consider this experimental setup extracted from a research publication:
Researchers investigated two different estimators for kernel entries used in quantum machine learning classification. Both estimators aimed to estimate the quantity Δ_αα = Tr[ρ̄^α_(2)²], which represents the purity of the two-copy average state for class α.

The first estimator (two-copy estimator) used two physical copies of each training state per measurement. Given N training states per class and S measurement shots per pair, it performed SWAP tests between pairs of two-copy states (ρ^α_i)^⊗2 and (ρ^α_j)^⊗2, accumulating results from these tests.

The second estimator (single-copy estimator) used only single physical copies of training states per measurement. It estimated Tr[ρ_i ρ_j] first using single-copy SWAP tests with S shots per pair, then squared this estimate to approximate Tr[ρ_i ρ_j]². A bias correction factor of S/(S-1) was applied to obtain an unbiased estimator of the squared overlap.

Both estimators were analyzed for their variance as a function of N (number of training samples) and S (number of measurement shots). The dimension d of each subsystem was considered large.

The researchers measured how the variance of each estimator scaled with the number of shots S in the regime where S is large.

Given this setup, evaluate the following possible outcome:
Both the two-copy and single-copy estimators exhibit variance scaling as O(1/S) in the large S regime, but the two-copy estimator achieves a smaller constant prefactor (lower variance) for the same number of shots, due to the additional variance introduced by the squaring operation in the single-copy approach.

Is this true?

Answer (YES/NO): NO